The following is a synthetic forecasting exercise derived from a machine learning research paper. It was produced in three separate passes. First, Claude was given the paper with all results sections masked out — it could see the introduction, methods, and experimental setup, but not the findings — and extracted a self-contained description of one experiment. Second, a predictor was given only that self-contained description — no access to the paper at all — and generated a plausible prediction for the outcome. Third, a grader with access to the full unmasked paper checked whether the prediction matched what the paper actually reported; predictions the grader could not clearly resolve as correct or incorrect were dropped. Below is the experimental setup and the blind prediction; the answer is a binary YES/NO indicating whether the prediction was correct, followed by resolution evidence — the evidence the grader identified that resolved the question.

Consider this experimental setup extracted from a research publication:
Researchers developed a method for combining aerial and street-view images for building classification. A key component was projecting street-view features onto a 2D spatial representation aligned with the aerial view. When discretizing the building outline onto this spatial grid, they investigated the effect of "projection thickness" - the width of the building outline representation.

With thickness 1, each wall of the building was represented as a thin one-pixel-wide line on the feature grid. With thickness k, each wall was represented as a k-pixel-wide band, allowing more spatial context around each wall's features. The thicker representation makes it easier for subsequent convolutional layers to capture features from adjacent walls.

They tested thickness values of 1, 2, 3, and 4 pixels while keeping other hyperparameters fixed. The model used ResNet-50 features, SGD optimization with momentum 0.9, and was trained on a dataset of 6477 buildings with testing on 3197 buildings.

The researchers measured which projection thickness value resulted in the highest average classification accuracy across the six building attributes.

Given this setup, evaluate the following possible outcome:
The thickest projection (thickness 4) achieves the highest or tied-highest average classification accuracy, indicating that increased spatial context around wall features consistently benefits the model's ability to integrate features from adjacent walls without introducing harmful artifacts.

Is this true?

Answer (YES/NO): NO